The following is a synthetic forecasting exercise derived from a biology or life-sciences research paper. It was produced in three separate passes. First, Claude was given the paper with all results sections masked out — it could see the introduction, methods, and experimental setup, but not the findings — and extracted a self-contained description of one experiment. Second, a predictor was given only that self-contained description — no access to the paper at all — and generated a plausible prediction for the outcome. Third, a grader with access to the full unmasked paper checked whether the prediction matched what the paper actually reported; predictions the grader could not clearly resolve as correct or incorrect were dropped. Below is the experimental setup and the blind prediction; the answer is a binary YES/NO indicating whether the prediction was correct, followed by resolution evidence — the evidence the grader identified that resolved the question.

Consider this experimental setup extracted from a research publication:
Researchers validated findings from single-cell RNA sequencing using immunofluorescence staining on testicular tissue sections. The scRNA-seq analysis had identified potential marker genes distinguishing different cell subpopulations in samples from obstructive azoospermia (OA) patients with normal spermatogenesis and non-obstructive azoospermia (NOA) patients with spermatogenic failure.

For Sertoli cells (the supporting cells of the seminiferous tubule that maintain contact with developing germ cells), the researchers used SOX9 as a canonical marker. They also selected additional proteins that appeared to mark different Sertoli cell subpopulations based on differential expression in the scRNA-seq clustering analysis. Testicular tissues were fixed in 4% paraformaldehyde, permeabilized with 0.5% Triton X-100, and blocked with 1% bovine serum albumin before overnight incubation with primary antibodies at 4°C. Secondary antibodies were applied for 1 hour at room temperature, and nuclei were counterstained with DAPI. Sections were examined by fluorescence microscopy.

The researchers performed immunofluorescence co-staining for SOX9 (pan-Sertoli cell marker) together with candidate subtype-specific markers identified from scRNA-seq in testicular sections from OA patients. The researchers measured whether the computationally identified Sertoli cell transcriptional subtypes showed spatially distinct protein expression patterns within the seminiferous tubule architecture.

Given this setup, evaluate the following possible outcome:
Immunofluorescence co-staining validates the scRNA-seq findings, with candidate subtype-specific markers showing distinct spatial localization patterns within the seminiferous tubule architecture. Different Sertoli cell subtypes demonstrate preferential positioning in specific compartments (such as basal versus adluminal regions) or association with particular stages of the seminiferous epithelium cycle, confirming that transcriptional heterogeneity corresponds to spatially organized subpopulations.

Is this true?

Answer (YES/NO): YES